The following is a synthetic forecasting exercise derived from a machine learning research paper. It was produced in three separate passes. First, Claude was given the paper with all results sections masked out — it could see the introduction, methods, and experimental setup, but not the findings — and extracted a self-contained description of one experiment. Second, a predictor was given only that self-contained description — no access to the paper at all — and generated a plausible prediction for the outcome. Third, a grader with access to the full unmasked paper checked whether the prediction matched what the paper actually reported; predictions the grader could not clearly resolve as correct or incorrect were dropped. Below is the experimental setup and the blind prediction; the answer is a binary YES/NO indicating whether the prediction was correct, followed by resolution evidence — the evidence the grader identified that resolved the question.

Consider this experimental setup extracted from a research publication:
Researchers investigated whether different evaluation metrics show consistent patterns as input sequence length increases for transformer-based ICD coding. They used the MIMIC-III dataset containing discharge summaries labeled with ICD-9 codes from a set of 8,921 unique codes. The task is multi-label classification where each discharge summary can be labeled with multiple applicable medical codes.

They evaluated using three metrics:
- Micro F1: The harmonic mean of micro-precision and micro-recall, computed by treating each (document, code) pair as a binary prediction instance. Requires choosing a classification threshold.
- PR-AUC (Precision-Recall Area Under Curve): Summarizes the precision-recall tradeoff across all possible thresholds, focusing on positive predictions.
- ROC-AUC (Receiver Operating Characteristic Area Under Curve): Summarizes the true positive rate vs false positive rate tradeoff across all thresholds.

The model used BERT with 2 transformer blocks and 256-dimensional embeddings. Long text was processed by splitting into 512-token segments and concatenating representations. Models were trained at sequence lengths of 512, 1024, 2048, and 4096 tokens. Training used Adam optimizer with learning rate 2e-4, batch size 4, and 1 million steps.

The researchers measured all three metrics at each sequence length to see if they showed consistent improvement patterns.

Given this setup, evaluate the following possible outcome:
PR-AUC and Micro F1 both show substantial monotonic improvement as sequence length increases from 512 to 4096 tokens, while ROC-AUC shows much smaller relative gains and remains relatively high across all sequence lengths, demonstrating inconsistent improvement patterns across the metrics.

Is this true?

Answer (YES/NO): YES